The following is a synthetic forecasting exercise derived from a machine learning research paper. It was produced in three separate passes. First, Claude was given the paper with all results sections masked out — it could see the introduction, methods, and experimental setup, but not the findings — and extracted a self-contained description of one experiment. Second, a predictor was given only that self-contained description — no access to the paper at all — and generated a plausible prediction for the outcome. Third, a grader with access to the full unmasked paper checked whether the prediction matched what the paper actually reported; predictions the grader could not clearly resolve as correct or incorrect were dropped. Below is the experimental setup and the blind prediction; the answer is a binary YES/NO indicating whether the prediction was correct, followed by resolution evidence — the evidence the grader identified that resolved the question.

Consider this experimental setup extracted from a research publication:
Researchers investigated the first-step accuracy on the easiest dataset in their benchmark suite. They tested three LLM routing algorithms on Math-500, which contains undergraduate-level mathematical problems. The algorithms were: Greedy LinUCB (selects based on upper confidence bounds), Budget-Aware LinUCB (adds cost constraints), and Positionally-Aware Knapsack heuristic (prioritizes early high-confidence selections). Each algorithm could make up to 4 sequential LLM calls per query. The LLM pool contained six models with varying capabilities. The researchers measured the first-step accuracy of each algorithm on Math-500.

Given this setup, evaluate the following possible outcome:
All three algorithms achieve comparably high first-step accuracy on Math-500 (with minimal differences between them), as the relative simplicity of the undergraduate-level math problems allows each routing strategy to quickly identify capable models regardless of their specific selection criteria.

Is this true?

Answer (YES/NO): NO